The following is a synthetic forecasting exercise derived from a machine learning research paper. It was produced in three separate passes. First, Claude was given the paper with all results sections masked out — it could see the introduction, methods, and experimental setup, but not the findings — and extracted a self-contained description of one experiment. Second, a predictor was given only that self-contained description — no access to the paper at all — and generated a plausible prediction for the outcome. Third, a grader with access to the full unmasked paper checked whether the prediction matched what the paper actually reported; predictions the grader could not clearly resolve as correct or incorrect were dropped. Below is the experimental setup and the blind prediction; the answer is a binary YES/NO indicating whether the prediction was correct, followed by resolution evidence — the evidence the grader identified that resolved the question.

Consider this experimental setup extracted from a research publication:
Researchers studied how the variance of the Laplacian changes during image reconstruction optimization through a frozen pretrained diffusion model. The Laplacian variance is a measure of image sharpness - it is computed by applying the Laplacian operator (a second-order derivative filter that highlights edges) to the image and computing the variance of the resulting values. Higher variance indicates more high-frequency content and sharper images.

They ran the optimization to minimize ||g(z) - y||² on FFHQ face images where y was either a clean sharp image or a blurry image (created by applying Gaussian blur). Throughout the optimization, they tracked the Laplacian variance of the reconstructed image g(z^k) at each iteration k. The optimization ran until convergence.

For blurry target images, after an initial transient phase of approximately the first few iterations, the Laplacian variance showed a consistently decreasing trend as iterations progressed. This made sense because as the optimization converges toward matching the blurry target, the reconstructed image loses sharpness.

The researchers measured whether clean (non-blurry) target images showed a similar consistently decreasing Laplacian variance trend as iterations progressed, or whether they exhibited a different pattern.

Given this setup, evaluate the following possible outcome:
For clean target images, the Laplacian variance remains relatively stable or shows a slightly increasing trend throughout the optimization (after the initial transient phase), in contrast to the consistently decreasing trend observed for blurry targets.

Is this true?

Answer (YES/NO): YES